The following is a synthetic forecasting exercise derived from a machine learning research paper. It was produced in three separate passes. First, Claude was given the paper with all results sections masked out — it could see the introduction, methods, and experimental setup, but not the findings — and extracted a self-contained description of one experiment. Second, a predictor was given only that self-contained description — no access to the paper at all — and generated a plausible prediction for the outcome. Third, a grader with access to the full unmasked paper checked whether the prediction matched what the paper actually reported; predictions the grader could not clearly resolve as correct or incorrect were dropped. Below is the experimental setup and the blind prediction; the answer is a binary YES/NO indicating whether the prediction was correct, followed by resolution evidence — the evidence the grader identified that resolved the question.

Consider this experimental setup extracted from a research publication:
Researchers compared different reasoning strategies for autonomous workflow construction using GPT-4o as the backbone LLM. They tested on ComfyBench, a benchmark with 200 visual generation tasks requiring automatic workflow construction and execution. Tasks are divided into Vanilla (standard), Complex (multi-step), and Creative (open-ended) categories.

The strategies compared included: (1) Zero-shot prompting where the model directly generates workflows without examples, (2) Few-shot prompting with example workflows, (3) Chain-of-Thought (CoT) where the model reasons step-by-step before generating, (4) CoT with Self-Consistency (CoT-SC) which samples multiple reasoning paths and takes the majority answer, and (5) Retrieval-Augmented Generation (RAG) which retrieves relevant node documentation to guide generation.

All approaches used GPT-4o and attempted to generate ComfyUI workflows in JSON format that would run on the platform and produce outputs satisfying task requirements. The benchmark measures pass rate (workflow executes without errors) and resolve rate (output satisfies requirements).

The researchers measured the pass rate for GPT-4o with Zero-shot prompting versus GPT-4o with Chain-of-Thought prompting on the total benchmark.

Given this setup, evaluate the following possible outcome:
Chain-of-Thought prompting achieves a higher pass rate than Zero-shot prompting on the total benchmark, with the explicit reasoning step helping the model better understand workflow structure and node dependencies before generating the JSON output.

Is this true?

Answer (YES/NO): YES